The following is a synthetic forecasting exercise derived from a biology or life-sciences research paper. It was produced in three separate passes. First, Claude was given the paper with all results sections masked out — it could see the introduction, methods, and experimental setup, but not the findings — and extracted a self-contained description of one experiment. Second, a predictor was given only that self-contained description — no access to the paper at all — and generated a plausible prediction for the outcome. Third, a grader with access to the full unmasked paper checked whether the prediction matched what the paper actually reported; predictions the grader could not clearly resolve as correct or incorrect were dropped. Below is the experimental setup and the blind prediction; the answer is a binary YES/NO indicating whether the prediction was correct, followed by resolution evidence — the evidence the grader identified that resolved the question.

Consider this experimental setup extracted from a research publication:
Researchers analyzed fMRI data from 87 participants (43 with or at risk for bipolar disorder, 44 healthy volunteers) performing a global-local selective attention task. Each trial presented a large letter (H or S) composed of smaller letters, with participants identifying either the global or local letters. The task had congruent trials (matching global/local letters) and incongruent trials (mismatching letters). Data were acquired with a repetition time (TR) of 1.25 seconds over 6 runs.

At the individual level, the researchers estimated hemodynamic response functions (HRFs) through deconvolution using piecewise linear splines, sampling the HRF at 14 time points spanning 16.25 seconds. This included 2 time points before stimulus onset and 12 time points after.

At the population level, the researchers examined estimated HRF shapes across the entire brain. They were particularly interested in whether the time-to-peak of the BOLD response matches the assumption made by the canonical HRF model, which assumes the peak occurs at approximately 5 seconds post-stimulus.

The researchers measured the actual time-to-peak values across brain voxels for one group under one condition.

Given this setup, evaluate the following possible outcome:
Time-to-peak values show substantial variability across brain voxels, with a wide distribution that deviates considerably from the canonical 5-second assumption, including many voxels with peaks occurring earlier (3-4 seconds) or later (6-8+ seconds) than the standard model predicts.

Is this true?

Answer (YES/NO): NO